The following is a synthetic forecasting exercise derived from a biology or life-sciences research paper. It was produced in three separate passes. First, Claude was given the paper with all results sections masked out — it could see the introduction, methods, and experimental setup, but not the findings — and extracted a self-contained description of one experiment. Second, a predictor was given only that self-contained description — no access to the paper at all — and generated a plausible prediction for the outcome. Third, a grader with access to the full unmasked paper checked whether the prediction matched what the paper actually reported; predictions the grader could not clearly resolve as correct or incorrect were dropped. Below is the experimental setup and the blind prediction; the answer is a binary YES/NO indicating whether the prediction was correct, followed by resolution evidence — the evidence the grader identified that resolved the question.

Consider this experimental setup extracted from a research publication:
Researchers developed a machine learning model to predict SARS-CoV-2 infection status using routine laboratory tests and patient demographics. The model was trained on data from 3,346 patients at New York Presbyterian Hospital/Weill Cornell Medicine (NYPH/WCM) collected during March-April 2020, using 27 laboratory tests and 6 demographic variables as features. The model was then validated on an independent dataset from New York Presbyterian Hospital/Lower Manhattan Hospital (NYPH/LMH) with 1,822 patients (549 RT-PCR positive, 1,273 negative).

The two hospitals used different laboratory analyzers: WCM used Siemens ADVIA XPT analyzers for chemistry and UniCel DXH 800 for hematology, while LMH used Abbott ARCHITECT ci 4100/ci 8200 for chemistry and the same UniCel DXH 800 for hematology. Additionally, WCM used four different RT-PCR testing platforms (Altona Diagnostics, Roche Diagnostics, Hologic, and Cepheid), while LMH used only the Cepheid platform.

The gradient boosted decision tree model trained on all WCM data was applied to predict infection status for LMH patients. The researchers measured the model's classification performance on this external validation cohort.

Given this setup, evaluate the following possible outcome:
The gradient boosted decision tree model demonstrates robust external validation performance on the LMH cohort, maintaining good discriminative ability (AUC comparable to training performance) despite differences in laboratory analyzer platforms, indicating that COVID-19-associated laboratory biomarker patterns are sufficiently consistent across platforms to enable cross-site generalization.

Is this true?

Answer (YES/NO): YES